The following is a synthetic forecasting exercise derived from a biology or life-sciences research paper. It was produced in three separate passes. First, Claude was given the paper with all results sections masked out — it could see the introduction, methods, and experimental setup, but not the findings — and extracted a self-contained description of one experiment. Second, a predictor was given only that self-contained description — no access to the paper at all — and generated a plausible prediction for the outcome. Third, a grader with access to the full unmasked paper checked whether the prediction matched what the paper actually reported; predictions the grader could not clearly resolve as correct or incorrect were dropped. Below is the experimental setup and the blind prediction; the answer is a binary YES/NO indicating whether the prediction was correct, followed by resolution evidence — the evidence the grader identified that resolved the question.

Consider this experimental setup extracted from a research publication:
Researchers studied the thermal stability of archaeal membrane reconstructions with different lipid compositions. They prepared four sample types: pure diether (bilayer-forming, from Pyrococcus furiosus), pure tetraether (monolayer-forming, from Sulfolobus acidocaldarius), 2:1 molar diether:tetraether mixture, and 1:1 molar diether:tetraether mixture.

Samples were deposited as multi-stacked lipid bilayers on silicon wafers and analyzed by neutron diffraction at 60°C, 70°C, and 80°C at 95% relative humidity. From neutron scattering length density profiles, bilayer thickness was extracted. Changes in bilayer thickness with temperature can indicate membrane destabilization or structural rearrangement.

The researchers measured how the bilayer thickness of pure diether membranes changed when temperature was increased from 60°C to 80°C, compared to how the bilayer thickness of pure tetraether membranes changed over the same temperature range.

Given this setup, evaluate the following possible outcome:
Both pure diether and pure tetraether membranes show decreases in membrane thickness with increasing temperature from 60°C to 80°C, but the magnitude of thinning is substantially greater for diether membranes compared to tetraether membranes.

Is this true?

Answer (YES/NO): NO